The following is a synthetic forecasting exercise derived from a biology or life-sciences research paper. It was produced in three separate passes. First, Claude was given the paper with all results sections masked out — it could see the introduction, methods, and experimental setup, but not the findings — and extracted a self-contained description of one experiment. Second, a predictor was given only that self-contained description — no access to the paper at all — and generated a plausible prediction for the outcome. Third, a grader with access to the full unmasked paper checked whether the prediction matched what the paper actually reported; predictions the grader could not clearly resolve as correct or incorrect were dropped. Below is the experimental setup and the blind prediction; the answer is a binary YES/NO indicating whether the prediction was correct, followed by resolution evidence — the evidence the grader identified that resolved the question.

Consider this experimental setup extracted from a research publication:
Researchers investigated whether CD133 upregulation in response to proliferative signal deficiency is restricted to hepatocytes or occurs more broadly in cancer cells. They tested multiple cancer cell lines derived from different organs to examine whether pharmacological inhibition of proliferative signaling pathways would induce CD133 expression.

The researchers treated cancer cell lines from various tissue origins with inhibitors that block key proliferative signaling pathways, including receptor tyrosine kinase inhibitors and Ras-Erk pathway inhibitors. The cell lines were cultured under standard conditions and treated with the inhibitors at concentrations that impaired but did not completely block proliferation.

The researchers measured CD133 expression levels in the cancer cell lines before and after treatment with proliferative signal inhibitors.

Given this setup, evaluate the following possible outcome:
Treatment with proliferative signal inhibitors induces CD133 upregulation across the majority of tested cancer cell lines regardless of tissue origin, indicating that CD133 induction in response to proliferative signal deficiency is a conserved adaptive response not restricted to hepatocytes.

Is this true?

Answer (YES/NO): YES